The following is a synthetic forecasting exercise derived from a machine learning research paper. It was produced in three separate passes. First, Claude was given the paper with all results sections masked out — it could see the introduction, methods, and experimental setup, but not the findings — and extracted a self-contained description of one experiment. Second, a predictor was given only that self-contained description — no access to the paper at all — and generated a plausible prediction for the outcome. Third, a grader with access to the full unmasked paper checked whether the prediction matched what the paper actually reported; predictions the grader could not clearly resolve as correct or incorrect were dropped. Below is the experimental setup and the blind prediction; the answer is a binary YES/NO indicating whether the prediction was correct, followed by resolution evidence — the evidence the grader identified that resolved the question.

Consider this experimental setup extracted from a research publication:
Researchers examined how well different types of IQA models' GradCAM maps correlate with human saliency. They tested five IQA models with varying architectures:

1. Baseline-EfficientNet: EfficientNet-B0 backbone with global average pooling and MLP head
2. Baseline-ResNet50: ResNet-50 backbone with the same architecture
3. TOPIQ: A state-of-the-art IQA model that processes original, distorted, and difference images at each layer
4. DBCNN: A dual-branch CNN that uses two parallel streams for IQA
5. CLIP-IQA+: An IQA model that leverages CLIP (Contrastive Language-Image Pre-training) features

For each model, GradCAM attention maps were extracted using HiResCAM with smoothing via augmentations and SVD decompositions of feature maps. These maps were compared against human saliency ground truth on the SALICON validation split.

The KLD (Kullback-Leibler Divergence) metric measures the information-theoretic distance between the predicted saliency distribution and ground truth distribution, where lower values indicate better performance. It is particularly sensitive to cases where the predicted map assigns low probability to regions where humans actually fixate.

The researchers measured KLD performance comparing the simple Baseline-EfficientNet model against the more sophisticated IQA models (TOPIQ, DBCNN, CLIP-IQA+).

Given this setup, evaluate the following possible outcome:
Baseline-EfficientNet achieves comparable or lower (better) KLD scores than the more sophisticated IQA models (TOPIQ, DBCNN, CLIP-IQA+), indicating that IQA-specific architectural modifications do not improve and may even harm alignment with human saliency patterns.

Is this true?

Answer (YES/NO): YES